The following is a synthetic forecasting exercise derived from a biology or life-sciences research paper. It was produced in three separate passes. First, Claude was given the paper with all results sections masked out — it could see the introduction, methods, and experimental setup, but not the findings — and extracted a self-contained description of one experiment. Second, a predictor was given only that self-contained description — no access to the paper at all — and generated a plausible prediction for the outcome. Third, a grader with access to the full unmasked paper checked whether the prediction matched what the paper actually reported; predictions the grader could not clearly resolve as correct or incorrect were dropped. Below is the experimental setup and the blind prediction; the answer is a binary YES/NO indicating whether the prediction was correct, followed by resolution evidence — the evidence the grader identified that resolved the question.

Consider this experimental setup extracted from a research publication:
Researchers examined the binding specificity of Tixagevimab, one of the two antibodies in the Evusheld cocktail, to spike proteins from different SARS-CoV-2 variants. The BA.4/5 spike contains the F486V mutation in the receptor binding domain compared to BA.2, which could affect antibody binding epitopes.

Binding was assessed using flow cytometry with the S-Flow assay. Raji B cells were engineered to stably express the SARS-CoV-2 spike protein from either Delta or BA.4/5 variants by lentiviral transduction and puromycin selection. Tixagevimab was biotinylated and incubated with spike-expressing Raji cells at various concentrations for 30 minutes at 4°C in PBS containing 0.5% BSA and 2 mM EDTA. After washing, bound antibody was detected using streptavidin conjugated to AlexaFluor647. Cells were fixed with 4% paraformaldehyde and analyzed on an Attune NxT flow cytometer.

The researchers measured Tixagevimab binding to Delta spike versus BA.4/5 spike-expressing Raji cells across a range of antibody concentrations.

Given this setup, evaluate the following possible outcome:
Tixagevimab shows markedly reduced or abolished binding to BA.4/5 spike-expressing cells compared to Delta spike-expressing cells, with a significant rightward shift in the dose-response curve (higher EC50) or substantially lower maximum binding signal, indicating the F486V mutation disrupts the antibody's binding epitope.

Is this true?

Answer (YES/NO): YES